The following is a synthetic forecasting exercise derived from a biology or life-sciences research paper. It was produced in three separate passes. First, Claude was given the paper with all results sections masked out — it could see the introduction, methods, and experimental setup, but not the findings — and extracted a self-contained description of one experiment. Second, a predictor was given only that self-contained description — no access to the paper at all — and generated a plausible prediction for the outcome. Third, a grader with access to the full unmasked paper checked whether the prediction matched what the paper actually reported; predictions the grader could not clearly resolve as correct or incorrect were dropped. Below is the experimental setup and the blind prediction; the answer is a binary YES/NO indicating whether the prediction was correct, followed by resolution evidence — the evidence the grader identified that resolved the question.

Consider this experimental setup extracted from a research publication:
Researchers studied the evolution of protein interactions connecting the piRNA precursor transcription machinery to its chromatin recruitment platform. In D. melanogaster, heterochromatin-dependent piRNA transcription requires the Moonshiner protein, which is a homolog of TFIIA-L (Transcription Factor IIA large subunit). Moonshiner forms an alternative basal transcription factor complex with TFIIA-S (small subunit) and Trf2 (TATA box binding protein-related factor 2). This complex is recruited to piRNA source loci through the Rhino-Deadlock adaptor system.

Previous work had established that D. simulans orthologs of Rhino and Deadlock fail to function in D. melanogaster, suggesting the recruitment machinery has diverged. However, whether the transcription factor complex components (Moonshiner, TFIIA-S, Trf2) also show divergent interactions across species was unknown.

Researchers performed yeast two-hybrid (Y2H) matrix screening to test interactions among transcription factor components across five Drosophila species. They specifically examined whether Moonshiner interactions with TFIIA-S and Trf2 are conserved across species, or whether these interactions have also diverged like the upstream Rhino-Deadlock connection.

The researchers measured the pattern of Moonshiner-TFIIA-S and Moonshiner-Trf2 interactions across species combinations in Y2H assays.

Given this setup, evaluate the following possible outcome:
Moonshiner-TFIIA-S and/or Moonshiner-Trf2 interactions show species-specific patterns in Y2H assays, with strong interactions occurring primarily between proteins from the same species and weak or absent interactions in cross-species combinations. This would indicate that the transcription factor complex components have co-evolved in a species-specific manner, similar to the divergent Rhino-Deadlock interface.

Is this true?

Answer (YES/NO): NO